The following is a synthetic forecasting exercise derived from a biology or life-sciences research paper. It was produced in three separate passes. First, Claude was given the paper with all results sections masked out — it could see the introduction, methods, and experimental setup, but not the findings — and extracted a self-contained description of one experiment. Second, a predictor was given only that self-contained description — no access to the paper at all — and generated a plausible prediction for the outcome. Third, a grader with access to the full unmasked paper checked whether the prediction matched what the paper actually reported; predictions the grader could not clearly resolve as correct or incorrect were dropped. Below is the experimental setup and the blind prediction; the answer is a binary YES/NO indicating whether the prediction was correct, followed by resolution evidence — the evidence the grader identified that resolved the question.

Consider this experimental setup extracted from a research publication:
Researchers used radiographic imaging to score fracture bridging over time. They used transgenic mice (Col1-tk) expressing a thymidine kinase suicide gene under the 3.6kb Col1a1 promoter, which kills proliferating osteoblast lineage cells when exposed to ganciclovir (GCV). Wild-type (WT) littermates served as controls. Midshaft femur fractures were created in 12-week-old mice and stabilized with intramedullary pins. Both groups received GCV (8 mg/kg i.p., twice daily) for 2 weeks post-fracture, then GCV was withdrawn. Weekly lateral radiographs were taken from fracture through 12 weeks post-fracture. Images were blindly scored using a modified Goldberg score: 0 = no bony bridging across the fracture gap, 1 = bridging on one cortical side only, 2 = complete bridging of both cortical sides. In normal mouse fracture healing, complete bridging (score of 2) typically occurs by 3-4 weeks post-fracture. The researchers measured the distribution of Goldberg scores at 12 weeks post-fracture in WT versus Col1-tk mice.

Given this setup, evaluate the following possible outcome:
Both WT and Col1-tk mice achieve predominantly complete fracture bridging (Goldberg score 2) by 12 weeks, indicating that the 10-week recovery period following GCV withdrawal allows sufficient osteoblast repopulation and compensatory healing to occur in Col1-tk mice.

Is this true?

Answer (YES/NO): NO